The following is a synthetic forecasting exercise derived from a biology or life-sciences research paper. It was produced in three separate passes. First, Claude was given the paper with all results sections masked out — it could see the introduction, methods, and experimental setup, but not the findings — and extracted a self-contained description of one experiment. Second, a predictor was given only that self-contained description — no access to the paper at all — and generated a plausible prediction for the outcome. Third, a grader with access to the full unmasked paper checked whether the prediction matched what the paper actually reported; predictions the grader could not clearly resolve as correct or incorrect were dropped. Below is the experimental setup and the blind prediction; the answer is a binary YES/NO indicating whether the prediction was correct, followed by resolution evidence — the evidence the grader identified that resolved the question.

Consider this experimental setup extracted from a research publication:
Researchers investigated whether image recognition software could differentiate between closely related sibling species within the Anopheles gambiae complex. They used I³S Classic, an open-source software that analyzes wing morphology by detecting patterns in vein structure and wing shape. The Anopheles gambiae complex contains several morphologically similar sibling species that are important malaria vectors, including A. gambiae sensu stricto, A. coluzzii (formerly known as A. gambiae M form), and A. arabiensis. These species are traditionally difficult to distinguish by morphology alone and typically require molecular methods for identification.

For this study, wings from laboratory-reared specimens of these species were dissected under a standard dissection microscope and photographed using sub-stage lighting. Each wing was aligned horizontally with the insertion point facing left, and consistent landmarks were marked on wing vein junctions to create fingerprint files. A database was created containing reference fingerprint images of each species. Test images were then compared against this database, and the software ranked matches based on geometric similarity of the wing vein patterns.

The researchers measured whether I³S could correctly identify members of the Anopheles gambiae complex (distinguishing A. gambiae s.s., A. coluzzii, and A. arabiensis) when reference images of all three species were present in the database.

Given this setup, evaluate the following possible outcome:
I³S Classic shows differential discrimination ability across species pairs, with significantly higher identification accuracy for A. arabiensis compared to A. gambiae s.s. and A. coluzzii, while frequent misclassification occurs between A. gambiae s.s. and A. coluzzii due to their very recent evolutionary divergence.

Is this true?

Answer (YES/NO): NO